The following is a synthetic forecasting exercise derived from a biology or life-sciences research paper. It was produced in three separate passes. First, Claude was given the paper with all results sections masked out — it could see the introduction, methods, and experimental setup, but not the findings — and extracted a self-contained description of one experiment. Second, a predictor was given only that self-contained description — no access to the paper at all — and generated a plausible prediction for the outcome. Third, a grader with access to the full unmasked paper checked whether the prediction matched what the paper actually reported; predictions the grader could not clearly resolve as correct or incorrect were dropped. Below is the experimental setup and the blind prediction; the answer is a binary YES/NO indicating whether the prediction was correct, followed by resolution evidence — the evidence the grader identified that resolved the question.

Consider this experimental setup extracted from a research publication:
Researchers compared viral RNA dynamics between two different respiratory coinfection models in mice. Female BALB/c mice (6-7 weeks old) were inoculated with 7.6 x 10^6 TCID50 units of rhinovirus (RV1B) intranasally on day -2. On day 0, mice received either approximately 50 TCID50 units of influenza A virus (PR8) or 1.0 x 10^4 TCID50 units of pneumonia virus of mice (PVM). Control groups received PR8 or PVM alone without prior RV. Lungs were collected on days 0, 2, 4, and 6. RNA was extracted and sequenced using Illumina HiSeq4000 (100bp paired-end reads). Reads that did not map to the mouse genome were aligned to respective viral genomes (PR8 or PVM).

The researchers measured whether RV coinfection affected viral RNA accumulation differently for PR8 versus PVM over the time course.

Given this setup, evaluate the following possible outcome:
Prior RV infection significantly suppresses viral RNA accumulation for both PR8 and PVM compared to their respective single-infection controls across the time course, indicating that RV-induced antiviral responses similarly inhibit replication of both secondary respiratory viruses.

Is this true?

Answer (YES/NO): NO